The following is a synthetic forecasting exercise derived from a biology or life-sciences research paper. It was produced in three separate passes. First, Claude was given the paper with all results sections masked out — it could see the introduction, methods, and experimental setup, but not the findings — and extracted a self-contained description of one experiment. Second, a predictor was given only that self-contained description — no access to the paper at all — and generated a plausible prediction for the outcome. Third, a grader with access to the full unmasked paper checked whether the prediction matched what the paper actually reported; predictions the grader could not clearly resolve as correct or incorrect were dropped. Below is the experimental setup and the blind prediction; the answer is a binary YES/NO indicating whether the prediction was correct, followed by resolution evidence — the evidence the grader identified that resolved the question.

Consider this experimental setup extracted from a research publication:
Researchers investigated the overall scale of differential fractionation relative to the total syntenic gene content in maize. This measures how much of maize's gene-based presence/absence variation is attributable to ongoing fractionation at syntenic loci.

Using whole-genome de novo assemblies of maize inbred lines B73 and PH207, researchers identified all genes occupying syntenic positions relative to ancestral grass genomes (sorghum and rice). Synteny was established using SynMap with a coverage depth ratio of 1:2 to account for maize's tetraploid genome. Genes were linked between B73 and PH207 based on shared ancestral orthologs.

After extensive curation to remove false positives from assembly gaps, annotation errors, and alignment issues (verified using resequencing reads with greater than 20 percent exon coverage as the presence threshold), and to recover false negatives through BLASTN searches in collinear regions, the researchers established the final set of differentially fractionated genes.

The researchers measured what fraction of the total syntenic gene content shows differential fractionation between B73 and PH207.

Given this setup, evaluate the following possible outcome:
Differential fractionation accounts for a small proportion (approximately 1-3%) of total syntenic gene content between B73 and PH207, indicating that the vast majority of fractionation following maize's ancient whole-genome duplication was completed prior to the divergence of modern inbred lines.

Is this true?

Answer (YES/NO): NO